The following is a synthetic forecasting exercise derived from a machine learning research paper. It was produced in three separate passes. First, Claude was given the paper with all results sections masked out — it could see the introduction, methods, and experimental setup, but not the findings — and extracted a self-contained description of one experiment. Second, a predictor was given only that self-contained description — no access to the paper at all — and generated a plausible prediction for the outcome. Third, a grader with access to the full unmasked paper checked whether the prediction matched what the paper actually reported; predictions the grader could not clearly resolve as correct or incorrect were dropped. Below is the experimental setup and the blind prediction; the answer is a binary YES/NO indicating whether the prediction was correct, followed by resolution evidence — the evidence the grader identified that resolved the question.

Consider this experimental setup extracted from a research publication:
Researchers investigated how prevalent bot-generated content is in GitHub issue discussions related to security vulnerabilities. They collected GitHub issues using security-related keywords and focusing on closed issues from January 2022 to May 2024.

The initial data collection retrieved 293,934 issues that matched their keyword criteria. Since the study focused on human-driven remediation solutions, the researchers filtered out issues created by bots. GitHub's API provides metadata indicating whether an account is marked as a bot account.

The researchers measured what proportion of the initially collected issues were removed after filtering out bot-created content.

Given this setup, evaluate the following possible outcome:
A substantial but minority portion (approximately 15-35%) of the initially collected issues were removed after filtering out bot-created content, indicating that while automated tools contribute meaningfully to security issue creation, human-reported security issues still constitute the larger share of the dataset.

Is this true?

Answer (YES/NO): YES